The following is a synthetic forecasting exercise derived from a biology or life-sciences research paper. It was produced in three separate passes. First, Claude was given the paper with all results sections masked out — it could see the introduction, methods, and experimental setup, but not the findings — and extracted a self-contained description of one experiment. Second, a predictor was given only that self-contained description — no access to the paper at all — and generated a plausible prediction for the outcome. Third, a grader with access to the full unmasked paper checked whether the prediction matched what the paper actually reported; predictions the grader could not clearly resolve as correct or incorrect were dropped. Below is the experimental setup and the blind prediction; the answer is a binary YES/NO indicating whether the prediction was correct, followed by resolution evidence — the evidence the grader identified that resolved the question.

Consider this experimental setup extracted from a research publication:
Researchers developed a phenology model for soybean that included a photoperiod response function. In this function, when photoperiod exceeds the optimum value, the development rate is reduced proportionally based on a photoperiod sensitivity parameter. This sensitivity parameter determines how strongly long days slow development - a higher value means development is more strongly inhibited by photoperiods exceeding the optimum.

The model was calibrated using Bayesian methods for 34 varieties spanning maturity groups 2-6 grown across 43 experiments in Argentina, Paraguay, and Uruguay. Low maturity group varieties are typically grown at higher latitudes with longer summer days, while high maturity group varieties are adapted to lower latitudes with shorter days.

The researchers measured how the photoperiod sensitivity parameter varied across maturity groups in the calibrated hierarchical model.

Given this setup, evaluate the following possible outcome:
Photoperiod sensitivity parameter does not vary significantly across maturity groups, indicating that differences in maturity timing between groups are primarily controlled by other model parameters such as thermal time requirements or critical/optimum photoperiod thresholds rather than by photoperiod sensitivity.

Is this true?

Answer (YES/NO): YES